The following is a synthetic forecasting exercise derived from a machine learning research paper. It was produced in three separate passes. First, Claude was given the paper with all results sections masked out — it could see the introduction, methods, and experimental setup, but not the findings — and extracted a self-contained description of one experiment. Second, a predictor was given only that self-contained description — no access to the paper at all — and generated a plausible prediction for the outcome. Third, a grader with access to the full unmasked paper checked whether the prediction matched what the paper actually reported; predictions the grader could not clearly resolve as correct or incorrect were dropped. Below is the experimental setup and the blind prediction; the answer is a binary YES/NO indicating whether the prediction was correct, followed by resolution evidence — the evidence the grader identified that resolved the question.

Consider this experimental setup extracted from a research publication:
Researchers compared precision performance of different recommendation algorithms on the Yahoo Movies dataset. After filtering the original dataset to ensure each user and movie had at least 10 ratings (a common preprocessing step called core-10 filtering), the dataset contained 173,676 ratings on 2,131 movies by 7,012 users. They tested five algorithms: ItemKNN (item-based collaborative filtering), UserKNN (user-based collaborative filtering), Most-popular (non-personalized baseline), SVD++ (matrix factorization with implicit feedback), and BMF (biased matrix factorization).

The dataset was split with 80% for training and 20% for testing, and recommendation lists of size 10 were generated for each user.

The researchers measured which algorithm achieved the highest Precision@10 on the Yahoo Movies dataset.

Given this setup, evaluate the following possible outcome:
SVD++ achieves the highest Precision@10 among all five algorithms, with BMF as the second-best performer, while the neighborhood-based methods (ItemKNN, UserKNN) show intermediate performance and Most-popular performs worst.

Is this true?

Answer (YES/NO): NO